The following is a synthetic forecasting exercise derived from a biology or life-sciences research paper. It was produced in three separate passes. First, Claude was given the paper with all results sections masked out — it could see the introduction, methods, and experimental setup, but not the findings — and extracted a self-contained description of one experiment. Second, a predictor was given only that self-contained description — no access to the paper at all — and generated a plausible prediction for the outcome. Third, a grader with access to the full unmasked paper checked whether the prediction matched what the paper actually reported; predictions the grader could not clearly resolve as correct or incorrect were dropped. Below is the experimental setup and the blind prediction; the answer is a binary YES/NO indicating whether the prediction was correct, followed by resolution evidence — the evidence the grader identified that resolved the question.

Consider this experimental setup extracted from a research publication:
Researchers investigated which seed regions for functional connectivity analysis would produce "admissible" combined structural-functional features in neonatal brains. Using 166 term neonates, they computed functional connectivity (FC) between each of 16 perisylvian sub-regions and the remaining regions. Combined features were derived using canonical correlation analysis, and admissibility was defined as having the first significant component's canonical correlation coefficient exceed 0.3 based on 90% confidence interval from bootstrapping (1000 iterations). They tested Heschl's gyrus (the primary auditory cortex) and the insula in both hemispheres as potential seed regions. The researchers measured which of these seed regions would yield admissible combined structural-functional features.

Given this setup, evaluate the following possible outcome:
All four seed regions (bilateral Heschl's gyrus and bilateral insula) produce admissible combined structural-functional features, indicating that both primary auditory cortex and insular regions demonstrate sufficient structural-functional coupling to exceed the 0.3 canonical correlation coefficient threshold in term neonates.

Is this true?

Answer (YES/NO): NO